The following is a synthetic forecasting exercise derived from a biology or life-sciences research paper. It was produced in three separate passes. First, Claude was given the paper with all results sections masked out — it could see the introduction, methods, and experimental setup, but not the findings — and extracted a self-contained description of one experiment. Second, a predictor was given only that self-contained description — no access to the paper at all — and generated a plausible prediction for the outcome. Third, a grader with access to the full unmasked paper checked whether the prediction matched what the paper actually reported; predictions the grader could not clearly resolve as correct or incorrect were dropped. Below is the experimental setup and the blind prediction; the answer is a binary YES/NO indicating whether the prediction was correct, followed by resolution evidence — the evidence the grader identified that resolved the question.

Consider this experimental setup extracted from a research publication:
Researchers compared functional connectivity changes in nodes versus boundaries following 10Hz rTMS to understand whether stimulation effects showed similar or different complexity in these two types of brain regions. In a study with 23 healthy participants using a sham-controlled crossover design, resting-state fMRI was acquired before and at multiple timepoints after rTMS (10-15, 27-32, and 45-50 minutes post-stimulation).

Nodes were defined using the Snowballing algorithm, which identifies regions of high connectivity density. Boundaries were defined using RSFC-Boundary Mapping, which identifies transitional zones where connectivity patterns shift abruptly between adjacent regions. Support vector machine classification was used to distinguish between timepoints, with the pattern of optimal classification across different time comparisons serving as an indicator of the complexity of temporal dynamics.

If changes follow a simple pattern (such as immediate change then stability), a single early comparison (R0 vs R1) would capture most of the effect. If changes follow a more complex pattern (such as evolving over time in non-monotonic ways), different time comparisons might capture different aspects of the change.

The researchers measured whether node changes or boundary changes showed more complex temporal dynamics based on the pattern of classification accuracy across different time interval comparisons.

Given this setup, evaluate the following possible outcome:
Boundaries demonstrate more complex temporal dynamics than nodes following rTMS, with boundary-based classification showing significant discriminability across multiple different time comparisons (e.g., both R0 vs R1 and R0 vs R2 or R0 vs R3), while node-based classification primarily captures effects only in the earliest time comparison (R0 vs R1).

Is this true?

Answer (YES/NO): NO